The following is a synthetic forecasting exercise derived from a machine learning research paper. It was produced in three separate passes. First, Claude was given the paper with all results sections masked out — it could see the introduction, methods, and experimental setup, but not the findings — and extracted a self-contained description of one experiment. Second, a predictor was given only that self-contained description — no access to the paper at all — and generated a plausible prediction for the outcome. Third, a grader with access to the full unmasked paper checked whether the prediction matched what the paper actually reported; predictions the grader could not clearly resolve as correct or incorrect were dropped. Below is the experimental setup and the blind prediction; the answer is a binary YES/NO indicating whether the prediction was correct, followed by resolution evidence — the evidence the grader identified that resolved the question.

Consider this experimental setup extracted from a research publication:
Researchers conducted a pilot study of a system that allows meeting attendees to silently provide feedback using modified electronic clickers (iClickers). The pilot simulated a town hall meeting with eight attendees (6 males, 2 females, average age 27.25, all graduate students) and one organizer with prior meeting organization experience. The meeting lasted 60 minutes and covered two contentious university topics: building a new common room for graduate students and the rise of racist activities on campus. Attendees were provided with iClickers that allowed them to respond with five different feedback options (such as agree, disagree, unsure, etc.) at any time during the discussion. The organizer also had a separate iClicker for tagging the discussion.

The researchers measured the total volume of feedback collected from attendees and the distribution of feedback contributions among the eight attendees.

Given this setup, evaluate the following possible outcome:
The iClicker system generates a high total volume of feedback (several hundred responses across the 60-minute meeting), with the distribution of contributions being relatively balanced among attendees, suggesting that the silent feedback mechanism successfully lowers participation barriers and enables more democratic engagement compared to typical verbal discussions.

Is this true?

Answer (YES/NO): YES